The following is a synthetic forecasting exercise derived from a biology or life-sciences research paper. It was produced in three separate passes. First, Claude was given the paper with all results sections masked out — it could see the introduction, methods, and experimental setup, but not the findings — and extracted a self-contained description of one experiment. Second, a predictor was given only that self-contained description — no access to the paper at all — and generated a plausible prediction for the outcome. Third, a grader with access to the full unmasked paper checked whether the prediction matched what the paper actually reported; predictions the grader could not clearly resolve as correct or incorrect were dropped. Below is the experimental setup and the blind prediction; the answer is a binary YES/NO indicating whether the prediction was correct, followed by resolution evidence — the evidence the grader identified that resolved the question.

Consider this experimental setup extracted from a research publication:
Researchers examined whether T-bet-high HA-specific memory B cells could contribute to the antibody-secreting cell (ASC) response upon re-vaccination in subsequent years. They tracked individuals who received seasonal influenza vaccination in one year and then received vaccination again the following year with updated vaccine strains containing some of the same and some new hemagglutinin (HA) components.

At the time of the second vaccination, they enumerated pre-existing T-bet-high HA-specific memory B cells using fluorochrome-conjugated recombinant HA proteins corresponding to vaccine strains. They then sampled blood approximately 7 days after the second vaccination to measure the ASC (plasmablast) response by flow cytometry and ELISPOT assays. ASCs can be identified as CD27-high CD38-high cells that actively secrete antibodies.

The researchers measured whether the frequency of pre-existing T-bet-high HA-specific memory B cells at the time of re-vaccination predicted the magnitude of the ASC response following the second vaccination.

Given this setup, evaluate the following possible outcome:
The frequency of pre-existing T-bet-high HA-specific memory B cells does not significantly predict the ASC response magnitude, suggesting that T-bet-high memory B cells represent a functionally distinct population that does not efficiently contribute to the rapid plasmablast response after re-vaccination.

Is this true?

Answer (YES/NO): NO